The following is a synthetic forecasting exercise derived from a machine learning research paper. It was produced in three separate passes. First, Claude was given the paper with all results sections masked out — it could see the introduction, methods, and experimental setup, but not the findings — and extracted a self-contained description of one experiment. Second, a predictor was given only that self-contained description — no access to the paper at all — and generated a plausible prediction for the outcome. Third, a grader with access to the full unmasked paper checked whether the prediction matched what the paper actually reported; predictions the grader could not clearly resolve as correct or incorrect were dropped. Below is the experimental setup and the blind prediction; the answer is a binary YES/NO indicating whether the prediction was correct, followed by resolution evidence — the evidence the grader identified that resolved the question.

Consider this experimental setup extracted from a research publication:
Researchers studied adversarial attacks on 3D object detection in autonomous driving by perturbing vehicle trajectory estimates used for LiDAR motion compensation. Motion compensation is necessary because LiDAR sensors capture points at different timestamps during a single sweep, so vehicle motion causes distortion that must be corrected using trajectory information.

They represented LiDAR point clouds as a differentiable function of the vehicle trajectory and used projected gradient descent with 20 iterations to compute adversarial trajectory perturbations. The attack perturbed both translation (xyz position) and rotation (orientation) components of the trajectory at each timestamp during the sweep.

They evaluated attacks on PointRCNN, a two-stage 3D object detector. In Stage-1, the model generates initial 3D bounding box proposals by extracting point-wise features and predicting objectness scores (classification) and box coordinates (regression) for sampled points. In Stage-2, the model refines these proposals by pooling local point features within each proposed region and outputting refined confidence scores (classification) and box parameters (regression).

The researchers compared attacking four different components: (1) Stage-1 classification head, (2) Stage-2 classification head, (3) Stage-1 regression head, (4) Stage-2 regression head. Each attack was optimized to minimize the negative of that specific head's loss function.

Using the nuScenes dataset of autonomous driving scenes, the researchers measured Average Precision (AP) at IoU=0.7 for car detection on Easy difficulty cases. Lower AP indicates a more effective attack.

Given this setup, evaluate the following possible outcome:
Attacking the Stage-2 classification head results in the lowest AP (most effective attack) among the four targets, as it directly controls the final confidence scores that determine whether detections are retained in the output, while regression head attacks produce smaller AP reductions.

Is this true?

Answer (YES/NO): YES